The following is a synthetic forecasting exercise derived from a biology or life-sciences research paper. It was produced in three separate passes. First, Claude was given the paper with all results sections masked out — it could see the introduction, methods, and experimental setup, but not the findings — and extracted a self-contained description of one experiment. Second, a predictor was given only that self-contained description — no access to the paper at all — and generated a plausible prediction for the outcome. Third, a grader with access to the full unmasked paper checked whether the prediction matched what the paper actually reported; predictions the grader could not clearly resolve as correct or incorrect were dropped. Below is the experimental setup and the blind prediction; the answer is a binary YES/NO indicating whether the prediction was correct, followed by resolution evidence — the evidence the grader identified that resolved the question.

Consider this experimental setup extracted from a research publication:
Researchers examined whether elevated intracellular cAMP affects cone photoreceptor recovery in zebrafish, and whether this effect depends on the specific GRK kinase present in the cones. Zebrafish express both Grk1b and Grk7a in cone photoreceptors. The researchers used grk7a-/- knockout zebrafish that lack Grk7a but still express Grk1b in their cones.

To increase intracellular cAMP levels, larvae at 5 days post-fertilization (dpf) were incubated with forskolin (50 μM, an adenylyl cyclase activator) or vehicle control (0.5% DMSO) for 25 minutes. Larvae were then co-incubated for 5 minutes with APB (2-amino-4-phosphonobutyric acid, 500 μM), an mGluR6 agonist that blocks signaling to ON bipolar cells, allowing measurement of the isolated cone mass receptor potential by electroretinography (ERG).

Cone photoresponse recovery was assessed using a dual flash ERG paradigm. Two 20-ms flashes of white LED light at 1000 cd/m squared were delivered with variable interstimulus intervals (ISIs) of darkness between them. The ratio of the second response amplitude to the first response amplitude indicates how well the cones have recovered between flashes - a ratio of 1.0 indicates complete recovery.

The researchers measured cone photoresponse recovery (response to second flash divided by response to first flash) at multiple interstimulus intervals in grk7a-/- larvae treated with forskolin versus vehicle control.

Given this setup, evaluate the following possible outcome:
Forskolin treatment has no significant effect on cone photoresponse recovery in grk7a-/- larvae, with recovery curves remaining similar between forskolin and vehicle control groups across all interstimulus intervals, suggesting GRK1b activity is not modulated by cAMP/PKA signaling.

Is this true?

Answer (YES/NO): YES